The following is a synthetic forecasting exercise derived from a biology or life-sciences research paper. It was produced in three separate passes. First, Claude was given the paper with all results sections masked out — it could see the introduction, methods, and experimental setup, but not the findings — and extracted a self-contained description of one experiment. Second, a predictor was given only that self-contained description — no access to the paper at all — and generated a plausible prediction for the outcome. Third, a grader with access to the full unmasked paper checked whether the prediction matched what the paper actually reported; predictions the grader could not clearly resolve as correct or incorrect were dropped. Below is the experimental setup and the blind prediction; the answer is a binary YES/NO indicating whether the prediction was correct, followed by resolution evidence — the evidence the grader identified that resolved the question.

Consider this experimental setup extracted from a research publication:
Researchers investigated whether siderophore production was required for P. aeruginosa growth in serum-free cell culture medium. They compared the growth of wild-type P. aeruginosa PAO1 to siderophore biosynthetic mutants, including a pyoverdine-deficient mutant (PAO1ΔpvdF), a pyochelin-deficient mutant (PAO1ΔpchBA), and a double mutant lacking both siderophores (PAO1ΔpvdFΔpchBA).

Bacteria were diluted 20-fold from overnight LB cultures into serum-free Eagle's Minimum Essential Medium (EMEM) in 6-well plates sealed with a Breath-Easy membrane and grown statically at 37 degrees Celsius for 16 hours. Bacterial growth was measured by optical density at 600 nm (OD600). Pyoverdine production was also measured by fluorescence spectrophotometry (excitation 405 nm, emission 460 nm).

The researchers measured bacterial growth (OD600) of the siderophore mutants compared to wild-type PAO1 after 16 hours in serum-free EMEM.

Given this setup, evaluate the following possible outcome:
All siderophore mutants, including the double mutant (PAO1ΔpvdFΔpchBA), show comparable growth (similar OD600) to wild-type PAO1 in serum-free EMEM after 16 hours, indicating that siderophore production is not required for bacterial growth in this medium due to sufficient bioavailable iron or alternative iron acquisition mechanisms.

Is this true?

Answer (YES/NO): YES